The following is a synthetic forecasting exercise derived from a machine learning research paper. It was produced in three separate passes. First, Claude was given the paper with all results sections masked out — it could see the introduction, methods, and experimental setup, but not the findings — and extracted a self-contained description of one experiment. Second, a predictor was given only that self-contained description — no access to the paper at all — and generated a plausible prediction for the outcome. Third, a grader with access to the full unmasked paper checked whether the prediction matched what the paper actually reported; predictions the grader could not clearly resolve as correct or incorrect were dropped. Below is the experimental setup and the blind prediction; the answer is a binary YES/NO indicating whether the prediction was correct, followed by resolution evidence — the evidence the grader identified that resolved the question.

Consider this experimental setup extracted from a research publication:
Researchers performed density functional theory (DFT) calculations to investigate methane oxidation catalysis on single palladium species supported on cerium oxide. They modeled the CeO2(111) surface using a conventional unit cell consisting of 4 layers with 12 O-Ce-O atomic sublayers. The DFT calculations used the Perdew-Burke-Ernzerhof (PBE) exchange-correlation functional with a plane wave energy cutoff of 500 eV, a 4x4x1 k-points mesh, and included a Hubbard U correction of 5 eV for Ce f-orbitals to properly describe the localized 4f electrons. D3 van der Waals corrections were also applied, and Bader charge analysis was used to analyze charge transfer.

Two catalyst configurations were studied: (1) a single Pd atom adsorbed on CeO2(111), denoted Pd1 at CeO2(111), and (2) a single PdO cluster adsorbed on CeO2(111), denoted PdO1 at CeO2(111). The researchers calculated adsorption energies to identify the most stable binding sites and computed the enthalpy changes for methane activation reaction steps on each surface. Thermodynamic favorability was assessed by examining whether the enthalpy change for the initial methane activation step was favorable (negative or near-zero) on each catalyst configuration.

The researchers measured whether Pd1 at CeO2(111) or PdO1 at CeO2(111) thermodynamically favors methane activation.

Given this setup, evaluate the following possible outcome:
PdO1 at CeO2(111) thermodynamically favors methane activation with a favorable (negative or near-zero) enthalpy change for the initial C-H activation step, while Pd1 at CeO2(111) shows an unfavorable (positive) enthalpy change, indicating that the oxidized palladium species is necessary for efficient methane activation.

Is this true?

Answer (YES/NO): NO